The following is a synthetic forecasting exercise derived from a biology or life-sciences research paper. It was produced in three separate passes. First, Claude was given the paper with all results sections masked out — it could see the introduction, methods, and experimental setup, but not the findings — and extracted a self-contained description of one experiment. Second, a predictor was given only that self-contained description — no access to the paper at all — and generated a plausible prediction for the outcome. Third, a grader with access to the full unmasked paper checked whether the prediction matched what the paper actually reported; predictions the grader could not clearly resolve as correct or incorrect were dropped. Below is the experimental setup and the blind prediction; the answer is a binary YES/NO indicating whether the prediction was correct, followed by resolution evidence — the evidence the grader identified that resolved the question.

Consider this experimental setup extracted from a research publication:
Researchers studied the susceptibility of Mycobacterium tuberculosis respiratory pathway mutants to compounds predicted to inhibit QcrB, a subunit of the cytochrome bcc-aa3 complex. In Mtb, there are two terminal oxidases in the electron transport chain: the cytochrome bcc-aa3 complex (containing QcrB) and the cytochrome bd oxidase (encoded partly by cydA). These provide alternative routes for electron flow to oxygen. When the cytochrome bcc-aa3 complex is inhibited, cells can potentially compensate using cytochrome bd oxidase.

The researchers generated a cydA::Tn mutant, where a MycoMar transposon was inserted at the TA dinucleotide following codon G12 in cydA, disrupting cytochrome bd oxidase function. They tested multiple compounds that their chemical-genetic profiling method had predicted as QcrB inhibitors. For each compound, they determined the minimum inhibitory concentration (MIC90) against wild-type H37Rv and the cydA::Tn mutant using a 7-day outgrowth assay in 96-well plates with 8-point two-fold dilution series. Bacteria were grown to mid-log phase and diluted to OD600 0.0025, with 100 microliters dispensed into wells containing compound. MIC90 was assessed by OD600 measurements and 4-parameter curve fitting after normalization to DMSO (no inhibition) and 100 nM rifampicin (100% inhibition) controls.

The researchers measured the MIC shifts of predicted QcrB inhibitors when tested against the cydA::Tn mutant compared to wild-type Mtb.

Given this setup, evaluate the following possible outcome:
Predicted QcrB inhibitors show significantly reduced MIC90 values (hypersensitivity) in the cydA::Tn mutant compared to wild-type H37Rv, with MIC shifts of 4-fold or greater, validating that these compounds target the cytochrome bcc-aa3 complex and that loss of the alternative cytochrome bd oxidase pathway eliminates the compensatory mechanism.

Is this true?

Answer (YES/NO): NO